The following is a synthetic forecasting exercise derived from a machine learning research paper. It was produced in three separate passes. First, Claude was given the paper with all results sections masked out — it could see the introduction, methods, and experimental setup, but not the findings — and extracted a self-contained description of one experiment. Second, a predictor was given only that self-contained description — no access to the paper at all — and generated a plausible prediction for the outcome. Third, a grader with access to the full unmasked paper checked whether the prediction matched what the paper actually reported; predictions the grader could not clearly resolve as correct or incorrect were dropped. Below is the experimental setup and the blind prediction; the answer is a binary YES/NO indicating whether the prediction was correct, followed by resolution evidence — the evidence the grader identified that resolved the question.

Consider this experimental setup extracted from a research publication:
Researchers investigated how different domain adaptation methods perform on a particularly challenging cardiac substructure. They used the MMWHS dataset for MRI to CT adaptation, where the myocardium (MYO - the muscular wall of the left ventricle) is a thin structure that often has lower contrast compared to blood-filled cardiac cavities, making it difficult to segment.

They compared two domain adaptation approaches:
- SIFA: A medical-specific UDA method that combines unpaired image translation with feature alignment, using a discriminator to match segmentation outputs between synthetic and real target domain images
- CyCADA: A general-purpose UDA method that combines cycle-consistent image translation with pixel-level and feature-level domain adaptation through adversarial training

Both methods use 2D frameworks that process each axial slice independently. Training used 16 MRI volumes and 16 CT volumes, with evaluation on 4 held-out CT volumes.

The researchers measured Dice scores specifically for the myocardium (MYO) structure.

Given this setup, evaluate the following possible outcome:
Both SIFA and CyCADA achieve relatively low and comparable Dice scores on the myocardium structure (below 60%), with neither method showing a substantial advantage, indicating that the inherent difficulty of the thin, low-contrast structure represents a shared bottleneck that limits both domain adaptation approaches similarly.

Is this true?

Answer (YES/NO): NO